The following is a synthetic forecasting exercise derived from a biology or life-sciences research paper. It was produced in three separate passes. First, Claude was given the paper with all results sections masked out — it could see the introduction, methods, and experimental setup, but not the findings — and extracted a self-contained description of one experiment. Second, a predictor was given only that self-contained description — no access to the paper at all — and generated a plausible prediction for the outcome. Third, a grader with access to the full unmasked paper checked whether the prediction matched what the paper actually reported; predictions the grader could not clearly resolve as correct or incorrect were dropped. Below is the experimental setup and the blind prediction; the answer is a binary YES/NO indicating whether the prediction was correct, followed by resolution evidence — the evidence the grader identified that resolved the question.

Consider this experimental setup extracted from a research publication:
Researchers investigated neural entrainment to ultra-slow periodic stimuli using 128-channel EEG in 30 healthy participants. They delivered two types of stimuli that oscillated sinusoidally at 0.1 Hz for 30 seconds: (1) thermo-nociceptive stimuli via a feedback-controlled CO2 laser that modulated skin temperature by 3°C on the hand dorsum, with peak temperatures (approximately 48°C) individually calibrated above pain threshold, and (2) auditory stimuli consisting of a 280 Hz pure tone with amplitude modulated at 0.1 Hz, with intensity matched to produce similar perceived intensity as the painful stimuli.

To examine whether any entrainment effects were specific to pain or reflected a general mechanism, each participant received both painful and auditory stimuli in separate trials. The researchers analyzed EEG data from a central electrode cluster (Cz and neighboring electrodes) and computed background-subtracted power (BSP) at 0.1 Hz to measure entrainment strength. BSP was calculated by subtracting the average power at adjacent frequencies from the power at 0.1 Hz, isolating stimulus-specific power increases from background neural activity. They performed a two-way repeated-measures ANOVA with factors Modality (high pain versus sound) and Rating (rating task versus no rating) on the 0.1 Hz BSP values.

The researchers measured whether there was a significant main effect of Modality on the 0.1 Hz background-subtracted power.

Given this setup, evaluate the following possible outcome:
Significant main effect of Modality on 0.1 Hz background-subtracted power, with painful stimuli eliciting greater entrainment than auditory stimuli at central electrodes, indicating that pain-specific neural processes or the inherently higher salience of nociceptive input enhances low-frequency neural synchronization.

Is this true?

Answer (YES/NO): YES